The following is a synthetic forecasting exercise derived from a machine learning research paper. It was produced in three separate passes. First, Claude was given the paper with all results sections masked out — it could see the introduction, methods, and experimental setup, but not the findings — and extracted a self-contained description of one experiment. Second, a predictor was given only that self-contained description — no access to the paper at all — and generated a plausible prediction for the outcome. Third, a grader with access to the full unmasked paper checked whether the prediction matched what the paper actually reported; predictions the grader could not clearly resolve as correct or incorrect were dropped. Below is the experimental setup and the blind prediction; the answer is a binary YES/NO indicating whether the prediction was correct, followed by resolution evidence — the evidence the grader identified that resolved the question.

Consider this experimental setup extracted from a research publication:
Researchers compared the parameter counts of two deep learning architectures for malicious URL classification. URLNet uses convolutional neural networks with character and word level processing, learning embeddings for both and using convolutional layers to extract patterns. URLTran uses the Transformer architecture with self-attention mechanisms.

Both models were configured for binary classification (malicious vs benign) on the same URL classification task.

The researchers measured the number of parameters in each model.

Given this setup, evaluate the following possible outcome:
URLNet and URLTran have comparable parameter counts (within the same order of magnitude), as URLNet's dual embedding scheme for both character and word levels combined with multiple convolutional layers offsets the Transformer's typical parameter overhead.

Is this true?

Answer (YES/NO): NO